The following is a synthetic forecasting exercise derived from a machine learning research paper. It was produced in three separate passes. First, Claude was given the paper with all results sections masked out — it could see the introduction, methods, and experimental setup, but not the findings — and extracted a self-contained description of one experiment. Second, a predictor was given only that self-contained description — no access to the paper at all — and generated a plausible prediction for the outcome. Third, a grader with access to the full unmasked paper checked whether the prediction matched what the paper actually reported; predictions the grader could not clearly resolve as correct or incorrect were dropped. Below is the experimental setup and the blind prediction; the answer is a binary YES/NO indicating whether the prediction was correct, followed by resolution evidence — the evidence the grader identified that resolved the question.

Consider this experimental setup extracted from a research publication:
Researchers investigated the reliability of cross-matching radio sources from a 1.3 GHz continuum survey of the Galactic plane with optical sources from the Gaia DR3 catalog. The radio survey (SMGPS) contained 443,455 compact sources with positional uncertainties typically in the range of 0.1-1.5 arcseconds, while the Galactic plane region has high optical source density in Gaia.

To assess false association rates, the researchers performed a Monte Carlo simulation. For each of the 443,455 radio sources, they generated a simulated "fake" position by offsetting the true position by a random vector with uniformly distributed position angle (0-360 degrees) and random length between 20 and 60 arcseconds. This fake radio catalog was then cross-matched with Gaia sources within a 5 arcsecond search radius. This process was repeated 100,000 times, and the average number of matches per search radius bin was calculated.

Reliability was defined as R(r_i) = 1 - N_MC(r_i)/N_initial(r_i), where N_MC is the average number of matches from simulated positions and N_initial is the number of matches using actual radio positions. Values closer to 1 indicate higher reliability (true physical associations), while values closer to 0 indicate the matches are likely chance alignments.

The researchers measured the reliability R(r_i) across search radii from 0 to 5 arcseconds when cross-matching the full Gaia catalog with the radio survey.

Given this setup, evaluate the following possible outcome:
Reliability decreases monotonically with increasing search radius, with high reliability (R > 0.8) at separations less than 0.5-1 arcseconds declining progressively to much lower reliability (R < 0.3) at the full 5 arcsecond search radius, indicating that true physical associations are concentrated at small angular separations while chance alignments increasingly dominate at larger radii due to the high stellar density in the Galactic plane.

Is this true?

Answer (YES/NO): NO